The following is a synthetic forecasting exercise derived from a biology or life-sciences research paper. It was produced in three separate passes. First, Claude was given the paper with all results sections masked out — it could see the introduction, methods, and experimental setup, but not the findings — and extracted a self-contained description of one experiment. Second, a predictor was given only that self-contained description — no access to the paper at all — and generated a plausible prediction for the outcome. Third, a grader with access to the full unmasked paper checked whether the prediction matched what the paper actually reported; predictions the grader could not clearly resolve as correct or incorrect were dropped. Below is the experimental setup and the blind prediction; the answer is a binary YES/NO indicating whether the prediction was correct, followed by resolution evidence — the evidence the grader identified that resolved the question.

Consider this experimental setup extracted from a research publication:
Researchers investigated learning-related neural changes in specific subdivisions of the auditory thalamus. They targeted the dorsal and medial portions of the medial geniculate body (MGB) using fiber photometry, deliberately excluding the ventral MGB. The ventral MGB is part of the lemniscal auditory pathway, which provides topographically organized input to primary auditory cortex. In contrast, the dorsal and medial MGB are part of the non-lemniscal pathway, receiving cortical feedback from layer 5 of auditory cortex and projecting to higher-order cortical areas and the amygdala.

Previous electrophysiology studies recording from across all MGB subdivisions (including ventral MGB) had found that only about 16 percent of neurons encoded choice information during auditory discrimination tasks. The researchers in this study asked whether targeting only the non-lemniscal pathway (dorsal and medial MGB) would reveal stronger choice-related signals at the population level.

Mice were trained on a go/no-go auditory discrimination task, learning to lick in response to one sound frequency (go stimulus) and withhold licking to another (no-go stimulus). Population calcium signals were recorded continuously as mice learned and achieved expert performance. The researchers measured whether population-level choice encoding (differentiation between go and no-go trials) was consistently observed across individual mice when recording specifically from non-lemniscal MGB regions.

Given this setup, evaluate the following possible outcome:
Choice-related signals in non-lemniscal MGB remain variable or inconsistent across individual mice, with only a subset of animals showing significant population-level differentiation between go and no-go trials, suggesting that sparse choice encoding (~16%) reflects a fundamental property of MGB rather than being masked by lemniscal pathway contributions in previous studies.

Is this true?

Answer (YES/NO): NO